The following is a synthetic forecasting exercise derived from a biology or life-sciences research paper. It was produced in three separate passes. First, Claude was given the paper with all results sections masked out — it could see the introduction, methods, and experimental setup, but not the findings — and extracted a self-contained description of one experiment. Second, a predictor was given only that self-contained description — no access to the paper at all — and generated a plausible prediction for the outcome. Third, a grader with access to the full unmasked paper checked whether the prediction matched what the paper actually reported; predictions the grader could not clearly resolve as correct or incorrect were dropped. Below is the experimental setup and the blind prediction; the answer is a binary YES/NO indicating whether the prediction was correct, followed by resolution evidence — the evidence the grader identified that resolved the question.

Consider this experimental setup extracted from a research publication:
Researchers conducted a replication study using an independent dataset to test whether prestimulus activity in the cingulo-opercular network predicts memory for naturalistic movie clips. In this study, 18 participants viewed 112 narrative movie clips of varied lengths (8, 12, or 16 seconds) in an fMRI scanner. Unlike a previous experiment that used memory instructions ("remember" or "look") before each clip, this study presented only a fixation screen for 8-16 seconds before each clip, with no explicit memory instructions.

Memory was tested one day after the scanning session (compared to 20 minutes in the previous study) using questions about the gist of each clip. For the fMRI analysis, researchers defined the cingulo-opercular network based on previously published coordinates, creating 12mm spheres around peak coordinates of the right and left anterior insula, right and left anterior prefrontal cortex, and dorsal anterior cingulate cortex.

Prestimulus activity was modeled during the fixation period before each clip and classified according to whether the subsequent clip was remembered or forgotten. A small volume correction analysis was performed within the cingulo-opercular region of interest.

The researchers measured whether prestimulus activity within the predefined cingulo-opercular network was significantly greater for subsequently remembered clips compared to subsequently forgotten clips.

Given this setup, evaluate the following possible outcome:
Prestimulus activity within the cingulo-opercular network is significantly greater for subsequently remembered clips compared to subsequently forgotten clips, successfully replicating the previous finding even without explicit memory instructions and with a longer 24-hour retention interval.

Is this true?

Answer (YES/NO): YES